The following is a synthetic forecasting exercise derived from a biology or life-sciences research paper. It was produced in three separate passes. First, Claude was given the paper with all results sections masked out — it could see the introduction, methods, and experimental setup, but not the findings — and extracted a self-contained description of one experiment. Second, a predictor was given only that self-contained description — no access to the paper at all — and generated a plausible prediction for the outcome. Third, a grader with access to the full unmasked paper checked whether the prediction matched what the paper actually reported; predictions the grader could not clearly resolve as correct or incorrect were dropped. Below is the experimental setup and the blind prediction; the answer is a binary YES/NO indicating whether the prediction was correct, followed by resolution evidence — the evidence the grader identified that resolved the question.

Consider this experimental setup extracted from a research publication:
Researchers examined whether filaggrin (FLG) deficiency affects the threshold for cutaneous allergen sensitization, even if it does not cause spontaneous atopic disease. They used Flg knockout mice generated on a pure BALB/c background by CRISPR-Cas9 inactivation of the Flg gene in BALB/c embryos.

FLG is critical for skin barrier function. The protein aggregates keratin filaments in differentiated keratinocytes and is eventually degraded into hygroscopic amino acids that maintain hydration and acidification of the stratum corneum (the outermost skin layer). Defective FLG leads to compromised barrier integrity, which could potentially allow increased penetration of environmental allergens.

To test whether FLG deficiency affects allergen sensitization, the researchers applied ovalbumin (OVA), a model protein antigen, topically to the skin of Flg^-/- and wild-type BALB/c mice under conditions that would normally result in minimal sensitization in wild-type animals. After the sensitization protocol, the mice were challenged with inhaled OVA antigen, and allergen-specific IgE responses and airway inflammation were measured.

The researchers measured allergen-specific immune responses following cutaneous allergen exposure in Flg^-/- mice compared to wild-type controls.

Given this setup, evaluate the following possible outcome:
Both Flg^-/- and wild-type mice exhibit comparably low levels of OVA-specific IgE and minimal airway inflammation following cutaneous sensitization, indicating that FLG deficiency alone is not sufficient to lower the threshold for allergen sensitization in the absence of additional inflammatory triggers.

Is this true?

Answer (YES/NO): NO